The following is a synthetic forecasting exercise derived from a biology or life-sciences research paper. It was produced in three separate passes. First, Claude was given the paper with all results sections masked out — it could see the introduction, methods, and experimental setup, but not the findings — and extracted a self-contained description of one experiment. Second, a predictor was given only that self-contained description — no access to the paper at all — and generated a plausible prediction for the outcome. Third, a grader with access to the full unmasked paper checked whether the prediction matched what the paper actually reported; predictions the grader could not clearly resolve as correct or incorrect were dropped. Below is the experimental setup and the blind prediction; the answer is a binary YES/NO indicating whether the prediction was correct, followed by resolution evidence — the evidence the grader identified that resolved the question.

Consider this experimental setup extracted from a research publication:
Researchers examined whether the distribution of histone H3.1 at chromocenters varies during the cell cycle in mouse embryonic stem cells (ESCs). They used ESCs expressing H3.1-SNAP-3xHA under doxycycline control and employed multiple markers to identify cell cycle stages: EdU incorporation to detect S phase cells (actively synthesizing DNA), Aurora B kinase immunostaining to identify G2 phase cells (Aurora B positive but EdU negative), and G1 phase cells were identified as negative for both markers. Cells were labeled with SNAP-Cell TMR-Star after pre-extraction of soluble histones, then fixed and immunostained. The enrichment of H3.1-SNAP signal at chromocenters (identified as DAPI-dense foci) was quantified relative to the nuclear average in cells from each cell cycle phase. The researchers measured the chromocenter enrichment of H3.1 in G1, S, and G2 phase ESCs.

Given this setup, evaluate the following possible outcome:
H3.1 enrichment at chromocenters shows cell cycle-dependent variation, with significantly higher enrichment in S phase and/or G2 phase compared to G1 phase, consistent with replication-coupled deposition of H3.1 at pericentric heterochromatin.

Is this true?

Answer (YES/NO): YES